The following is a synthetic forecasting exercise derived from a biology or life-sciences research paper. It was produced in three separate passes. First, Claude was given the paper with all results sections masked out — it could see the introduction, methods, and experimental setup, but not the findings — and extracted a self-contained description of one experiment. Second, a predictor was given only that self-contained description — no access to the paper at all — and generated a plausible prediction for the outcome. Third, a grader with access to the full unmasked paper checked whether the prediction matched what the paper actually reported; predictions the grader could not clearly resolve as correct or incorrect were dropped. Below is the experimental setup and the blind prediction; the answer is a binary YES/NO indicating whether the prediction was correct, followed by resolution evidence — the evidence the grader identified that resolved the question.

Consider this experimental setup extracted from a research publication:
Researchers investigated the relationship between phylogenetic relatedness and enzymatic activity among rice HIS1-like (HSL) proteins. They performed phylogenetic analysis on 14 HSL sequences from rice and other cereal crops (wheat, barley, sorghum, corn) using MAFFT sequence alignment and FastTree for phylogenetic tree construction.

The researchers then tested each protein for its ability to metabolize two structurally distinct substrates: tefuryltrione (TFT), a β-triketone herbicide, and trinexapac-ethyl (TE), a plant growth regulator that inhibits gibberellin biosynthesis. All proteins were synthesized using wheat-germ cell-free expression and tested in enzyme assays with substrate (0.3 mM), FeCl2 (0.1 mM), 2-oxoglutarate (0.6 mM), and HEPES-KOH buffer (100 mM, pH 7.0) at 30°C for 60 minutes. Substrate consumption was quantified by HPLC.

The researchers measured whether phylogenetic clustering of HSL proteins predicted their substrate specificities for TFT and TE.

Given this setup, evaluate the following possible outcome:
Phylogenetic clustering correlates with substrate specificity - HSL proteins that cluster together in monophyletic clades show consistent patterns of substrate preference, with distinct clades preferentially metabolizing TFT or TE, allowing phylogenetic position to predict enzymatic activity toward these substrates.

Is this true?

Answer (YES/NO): NO